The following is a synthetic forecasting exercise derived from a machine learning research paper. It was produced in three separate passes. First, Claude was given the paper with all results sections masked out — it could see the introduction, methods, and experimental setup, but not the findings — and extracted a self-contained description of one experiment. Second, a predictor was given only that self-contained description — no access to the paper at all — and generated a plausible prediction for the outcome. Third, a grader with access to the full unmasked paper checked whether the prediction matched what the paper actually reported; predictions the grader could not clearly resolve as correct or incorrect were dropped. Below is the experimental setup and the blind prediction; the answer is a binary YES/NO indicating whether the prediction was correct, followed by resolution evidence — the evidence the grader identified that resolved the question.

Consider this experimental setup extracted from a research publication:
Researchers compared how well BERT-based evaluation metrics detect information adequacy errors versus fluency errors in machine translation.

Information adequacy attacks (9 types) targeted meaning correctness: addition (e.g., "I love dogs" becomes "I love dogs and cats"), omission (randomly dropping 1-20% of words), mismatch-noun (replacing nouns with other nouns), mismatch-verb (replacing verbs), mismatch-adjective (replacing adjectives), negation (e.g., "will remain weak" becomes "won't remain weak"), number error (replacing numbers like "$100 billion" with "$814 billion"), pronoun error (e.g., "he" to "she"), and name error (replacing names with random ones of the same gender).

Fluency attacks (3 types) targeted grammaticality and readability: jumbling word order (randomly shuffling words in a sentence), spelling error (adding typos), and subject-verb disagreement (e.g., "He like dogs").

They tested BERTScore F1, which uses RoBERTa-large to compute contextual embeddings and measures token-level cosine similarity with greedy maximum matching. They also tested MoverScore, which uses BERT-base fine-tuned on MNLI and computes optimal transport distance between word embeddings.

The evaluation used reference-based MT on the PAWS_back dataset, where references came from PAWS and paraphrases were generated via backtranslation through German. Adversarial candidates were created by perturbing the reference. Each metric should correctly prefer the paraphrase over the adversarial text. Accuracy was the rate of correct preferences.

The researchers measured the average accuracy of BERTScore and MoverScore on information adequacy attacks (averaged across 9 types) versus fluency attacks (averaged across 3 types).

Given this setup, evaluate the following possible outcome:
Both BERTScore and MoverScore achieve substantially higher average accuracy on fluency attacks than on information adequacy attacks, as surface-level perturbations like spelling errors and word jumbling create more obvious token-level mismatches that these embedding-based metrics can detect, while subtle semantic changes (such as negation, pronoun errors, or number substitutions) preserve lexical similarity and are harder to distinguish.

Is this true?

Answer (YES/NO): YES